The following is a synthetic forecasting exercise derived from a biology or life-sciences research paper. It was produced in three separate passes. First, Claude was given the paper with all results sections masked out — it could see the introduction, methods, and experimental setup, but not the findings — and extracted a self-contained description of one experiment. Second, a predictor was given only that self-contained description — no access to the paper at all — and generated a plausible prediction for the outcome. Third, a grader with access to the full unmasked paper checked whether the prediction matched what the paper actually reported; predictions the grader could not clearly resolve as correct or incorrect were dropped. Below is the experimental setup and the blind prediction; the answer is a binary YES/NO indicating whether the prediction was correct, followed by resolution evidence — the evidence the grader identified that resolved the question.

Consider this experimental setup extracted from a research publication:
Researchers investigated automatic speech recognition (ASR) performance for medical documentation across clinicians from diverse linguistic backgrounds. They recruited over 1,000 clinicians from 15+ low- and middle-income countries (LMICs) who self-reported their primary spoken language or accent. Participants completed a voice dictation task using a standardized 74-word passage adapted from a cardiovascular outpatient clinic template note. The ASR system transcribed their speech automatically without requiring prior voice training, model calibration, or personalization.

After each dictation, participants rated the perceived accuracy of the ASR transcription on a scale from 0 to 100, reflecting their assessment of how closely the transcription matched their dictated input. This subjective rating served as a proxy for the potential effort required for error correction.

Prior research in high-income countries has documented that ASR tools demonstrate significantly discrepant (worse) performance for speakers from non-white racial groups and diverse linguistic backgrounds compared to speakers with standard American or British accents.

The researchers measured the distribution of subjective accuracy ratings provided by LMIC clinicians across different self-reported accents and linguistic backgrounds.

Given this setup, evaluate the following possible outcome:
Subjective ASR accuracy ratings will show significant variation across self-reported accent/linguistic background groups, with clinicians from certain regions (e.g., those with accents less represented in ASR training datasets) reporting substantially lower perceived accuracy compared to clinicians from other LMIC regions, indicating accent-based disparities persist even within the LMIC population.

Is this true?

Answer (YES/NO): YES